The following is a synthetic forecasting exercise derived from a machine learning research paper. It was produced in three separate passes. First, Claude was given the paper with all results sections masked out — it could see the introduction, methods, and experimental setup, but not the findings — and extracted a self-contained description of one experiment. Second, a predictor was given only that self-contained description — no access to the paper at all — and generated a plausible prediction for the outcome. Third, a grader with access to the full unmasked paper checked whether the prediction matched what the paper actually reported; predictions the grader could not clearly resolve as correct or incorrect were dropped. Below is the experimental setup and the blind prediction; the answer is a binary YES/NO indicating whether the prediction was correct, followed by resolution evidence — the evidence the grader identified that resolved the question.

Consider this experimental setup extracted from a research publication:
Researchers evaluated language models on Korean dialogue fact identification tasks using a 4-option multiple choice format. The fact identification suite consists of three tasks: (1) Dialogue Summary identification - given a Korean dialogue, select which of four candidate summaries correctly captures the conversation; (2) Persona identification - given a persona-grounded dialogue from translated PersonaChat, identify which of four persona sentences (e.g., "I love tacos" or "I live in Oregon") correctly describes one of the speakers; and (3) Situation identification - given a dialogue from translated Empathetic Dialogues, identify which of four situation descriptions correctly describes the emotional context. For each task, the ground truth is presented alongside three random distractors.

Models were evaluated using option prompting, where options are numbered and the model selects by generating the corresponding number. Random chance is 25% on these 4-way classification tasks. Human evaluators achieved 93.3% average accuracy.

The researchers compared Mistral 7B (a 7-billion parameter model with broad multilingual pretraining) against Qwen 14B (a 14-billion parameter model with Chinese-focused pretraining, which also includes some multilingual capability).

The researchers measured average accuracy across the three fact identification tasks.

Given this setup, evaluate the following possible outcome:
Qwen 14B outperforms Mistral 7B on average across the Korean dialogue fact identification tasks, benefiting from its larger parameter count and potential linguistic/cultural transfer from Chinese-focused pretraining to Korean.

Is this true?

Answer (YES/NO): YES